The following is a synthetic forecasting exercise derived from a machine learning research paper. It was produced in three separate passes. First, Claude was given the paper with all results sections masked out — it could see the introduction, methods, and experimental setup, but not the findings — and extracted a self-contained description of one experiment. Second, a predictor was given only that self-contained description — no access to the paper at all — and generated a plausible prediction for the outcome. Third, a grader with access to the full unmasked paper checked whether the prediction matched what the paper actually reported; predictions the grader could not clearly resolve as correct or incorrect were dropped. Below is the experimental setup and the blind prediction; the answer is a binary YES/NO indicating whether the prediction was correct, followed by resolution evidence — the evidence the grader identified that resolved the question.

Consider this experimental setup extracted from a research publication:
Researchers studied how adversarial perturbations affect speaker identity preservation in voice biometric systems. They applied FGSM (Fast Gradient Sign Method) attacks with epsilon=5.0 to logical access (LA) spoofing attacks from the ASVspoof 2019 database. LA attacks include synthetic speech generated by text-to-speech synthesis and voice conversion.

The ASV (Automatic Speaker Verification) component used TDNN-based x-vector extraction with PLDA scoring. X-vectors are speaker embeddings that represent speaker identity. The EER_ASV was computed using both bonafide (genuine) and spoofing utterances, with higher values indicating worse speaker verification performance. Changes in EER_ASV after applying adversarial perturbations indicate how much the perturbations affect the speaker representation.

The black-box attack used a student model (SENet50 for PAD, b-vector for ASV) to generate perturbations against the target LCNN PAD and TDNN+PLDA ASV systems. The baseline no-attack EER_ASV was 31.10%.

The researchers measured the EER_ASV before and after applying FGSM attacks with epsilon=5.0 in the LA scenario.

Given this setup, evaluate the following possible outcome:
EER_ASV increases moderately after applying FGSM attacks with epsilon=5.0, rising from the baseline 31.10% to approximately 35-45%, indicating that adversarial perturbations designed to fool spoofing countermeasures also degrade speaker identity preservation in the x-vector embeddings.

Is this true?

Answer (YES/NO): NO